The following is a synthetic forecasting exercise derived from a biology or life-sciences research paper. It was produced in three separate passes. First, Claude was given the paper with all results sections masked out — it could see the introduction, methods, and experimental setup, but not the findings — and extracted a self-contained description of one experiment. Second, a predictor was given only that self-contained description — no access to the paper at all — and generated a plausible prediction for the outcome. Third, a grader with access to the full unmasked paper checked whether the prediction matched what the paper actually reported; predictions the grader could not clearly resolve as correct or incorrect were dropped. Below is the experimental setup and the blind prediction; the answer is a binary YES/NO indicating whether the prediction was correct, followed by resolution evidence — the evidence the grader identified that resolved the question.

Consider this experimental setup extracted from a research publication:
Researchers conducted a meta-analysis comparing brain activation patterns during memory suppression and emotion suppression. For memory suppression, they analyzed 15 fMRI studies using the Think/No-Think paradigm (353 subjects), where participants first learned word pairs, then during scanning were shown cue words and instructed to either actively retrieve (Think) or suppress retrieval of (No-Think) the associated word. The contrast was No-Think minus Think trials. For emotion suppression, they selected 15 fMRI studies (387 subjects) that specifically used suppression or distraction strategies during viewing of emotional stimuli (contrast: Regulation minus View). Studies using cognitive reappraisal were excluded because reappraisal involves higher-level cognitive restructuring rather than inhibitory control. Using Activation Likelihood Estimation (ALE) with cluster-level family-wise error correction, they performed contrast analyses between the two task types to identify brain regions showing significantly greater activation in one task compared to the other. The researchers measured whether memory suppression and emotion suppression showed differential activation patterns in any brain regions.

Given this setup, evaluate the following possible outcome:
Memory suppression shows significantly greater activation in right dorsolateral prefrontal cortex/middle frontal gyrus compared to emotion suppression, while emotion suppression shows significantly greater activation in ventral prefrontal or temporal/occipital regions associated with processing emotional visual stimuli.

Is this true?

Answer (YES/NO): NO